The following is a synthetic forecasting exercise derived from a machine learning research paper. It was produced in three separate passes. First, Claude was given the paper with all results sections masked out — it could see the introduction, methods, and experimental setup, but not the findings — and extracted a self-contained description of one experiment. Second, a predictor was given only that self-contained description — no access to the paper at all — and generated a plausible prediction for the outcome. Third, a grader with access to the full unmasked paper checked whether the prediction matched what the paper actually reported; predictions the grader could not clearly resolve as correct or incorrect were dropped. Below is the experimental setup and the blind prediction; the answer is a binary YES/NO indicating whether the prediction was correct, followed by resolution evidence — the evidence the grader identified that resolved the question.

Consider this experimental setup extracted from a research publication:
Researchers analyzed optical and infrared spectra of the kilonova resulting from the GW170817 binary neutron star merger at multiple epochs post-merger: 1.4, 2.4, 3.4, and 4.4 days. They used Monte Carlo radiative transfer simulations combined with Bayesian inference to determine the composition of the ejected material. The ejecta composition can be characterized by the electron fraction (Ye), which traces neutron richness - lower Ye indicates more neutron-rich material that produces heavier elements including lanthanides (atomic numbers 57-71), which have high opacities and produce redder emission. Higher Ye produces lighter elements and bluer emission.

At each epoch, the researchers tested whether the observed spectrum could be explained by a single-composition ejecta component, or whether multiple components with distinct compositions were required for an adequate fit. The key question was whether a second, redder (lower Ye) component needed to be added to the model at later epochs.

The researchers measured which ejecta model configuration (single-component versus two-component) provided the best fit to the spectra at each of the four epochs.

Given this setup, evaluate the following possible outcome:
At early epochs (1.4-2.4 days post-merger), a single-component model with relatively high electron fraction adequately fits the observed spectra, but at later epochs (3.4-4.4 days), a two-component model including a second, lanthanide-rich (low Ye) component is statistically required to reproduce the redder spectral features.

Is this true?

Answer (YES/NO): YES